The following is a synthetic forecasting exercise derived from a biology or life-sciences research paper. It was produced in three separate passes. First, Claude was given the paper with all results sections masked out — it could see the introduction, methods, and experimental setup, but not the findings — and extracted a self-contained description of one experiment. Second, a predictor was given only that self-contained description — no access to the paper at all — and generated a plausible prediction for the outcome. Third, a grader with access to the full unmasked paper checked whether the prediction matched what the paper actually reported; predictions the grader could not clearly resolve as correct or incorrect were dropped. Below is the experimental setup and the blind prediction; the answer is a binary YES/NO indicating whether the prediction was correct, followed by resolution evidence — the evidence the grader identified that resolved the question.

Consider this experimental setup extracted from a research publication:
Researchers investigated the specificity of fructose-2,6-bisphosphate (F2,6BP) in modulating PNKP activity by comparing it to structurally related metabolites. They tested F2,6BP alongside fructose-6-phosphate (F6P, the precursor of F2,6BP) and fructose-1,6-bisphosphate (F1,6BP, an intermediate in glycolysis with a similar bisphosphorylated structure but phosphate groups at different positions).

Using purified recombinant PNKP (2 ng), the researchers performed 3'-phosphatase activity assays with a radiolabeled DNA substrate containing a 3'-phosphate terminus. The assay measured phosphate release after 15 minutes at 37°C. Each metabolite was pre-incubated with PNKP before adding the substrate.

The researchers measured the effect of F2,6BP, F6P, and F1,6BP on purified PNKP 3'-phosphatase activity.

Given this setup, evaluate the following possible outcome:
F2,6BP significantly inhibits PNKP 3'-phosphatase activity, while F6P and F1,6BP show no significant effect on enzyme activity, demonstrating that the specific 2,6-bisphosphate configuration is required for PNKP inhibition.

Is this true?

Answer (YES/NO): NO